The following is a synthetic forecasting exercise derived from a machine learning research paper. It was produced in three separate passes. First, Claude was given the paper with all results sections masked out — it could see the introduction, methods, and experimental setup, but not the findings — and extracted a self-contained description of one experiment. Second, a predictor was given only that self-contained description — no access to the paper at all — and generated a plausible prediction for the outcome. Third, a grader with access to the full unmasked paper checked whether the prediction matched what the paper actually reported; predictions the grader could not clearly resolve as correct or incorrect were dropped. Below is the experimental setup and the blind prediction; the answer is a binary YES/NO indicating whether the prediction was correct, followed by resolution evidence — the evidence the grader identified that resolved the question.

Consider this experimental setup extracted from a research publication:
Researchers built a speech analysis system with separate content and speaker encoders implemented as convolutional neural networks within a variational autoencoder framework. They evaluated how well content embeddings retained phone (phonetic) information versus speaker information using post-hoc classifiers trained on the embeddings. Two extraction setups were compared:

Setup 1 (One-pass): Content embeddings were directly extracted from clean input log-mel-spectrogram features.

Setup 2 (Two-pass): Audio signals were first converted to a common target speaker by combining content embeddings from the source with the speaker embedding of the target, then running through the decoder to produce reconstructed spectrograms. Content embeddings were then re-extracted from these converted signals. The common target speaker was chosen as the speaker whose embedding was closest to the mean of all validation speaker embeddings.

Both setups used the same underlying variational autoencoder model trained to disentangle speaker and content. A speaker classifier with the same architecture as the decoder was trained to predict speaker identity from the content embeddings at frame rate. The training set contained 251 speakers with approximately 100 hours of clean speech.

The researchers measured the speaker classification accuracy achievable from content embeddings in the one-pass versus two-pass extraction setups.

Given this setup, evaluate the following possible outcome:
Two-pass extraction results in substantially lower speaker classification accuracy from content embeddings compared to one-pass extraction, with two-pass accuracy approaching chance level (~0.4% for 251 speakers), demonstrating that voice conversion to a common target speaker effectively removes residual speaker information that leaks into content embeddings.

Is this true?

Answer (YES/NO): NO